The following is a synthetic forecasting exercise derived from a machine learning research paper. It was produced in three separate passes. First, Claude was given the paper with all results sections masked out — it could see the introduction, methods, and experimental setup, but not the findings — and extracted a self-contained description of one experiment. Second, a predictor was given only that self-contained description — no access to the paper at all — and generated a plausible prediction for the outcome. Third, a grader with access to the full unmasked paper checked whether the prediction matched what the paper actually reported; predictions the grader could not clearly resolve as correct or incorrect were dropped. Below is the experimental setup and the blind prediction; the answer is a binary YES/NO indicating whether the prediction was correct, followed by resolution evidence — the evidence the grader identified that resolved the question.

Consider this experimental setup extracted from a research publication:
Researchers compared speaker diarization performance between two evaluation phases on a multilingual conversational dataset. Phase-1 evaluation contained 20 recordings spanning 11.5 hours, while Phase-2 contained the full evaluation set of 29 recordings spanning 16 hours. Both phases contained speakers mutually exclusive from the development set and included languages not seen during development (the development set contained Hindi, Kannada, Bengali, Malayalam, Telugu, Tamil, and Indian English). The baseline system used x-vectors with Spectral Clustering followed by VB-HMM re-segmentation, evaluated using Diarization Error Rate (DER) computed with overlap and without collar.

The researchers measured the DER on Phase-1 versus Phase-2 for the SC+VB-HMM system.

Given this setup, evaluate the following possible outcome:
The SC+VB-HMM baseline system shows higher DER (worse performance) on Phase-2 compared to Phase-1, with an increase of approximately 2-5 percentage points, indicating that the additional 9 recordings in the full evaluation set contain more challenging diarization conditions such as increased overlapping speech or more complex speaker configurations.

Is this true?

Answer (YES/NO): NO